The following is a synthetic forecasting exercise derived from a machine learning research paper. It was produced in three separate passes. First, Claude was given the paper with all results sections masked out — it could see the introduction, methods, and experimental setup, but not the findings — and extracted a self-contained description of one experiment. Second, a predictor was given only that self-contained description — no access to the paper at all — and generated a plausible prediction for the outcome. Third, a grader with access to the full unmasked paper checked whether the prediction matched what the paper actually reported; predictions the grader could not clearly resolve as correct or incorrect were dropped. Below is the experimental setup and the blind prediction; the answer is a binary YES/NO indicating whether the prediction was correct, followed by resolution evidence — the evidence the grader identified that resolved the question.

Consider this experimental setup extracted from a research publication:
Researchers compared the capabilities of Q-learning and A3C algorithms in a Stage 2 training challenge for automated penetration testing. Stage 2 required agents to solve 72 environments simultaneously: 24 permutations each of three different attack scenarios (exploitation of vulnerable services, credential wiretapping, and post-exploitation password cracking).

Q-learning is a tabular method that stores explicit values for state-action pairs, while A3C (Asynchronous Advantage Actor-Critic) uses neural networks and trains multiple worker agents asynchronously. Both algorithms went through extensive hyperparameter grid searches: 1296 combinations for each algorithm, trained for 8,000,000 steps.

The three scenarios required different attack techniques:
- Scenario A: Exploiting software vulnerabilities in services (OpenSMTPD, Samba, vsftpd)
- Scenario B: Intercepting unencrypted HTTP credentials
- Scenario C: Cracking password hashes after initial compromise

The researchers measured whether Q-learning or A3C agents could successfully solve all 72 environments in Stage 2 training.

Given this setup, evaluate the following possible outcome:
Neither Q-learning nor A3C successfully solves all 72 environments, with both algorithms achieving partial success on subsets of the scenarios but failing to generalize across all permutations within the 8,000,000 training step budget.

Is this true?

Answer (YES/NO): NO